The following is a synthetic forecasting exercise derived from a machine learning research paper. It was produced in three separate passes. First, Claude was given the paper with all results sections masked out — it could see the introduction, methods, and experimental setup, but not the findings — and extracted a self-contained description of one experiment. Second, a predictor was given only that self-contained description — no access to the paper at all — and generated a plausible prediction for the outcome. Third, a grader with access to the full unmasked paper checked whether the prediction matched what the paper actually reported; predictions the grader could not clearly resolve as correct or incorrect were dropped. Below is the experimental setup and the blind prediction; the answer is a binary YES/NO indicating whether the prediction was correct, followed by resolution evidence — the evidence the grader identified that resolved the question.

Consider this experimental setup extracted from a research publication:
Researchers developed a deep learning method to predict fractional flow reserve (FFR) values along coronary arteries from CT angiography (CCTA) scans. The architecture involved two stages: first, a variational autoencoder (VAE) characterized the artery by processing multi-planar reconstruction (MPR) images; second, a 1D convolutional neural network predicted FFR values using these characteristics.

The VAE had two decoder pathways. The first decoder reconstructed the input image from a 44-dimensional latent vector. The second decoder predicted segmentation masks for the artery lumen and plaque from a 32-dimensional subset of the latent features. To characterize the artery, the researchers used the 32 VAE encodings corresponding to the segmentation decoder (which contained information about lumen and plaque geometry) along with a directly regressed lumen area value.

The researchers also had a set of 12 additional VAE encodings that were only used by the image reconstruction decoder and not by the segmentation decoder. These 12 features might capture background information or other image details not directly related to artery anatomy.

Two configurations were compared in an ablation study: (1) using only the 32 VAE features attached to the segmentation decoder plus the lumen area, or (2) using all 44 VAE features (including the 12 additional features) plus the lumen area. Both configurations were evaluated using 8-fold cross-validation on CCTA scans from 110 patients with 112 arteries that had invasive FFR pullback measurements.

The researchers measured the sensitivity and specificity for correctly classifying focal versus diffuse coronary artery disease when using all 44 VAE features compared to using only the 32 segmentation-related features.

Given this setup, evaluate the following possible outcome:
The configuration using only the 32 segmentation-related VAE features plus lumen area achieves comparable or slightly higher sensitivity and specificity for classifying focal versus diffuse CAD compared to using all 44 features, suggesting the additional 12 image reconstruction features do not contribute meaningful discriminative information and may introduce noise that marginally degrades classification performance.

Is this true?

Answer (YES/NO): YES